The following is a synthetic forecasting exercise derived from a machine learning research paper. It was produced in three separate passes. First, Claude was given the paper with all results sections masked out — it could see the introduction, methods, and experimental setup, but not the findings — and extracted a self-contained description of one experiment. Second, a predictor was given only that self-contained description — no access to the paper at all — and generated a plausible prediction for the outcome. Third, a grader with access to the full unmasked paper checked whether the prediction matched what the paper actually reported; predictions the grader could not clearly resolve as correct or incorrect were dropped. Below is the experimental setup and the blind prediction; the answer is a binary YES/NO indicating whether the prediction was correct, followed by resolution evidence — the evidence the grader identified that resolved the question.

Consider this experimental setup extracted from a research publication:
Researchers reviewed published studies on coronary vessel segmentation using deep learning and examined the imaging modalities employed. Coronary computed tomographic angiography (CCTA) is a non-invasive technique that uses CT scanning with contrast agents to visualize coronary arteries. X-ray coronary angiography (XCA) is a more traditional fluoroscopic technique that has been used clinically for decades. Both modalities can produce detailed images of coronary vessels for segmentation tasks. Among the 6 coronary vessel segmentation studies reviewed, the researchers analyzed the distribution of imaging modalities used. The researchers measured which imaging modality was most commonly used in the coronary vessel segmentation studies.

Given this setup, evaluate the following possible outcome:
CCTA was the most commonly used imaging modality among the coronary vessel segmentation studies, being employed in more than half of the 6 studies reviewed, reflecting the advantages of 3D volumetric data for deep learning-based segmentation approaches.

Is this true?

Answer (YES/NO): YES